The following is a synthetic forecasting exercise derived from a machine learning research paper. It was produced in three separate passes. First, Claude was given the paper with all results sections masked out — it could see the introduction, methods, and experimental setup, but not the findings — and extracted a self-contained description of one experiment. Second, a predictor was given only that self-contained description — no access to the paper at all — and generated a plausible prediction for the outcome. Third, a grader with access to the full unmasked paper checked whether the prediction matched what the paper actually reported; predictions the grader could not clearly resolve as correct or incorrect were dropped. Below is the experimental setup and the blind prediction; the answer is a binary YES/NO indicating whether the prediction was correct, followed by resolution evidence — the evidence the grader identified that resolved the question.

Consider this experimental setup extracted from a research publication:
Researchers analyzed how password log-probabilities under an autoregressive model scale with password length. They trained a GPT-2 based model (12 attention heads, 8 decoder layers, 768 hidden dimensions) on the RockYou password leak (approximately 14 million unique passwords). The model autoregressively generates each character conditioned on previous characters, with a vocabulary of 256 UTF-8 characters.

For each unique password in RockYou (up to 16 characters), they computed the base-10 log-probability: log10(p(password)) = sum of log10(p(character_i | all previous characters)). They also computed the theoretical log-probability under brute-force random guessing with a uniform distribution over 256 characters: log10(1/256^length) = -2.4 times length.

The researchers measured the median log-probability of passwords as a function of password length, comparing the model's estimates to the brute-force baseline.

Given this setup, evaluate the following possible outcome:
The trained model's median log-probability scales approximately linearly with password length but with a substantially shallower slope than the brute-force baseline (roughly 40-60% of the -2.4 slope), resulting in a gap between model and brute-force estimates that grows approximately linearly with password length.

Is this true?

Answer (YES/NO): YES